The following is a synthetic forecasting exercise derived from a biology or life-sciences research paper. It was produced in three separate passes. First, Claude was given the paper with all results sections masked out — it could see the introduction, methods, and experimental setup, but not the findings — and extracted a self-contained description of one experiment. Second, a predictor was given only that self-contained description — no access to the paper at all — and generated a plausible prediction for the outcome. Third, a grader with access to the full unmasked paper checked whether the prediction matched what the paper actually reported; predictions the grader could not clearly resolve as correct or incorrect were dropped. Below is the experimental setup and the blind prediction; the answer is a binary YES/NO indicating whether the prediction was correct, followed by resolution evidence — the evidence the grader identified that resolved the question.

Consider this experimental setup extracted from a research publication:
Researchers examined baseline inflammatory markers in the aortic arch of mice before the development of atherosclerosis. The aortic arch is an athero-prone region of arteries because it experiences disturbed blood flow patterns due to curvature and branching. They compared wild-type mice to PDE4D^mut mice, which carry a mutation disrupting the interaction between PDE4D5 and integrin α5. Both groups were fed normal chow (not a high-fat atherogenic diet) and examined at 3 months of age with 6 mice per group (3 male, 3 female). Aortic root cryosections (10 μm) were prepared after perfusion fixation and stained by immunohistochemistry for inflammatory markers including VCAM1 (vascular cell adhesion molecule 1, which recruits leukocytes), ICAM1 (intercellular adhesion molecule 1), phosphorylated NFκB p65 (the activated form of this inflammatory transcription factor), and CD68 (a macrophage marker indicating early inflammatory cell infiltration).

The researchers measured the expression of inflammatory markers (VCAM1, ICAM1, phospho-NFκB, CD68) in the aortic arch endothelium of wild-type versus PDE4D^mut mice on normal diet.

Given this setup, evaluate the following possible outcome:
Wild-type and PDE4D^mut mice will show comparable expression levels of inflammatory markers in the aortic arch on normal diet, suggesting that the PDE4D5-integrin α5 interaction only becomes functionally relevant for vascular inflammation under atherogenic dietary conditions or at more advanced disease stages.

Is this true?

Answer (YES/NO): NO